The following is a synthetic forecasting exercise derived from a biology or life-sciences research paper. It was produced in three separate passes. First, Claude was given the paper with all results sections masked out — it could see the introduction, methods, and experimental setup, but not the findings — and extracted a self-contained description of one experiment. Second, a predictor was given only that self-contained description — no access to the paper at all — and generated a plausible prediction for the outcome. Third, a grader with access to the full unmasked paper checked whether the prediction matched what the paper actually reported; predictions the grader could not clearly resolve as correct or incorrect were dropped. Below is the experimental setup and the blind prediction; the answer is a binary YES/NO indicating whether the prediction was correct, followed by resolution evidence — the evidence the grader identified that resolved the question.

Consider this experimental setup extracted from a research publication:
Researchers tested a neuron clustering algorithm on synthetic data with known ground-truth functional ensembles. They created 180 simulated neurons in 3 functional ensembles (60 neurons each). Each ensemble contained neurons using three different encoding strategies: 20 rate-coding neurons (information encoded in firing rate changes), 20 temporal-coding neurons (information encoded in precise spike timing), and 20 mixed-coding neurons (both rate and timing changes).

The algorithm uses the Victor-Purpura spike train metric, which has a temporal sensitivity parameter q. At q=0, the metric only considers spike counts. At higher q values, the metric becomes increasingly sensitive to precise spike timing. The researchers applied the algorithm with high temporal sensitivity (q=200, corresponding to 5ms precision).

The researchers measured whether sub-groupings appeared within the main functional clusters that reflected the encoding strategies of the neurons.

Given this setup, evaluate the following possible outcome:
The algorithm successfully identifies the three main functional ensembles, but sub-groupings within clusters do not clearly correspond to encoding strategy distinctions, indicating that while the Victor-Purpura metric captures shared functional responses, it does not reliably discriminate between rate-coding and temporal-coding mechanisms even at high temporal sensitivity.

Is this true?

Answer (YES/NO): NO